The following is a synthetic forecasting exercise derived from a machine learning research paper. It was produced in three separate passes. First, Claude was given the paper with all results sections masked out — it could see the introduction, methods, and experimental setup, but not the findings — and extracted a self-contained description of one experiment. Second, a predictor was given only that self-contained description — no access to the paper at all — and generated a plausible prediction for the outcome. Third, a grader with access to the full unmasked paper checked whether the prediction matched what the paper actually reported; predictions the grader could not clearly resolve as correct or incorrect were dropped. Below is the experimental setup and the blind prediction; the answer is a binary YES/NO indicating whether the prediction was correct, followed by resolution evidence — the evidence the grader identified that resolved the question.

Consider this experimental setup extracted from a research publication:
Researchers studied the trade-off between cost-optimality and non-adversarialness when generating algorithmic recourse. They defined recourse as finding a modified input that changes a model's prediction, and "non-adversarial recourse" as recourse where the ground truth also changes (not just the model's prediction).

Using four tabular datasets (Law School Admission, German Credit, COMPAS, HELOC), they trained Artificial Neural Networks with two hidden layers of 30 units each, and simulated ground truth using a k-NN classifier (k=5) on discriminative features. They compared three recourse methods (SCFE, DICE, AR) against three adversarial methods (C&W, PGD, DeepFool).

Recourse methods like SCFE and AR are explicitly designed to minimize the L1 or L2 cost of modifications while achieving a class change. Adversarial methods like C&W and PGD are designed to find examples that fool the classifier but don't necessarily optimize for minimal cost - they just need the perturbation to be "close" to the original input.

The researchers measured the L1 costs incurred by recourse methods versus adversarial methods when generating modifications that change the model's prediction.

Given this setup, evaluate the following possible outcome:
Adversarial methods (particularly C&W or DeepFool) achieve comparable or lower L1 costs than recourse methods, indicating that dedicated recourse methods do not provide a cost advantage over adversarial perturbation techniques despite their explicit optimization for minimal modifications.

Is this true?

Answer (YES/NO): NO